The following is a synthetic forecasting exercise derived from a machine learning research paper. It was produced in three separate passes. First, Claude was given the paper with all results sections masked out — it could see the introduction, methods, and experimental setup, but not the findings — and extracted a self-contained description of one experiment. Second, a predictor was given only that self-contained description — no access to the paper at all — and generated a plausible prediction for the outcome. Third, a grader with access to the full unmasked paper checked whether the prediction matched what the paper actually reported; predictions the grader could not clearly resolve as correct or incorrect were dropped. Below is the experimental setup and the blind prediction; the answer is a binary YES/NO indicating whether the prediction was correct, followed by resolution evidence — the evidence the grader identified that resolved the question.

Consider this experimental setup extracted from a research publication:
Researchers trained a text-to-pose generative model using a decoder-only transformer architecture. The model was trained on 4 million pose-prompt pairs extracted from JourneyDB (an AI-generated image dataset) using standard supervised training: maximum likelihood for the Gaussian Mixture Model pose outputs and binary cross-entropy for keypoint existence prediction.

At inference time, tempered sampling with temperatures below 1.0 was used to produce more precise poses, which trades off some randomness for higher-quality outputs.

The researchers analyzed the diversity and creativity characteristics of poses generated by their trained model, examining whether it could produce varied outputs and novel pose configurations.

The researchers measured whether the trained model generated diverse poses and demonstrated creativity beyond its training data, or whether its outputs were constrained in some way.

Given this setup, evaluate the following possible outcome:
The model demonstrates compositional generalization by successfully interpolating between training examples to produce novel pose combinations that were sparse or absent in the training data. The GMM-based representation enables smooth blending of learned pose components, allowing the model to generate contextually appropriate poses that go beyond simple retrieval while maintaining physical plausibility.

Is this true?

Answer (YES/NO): NO